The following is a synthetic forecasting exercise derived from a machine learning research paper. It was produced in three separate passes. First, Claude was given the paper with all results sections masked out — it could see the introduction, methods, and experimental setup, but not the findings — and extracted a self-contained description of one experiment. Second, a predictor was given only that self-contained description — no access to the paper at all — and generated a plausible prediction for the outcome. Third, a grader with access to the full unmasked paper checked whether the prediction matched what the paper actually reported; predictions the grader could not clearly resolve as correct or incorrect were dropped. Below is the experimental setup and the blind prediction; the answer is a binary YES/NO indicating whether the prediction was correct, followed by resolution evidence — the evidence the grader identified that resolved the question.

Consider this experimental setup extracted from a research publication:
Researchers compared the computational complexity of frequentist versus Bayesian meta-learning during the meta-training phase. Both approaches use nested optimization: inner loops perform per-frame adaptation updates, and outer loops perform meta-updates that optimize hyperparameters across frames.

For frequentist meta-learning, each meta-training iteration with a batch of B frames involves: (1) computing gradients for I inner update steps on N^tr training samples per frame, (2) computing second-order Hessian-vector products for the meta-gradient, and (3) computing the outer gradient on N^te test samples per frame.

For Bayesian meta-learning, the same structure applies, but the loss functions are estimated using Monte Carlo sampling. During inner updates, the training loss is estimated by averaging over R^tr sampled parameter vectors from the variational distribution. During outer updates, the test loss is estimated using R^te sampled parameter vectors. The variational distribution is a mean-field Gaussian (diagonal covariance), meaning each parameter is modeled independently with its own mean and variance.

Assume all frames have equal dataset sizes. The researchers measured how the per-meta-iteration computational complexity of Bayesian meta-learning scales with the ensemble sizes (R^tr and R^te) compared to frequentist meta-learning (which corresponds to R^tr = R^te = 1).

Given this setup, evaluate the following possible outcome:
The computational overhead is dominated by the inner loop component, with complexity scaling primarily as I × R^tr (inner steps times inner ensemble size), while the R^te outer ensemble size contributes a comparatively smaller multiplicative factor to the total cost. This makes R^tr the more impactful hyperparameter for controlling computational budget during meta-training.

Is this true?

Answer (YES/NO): NO